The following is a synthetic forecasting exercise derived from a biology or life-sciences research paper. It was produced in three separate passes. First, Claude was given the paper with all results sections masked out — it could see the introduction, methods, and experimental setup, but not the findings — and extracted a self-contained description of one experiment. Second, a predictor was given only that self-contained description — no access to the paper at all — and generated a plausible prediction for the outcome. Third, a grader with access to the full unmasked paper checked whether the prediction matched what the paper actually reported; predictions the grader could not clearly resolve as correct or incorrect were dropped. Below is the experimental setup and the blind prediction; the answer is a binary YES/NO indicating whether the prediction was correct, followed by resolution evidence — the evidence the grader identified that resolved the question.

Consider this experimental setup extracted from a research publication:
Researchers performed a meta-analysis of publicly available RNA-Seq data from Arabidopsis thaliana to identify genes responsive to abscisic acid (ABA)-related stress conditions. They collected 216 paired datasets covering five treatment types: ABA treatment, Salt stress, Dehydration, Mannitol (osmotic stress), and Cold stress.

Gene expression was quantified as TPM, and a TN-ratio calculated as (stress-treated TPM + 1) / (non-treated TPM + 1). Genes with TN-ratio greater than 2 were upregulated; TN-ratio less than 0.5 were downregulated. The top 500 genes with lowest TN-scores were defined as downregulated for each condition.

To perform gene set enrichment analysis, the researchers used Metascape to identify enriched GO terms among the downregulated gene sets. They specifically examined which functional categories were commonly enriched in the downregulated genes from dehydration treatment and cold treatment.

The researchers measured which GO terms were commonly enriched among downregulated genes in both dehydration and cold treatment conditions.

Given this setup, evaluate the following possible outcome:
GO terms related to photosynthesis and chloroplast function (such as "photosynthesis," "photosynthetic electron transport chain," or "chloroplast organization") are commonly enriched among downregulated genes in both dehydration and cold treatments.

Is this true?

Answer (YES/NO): NO